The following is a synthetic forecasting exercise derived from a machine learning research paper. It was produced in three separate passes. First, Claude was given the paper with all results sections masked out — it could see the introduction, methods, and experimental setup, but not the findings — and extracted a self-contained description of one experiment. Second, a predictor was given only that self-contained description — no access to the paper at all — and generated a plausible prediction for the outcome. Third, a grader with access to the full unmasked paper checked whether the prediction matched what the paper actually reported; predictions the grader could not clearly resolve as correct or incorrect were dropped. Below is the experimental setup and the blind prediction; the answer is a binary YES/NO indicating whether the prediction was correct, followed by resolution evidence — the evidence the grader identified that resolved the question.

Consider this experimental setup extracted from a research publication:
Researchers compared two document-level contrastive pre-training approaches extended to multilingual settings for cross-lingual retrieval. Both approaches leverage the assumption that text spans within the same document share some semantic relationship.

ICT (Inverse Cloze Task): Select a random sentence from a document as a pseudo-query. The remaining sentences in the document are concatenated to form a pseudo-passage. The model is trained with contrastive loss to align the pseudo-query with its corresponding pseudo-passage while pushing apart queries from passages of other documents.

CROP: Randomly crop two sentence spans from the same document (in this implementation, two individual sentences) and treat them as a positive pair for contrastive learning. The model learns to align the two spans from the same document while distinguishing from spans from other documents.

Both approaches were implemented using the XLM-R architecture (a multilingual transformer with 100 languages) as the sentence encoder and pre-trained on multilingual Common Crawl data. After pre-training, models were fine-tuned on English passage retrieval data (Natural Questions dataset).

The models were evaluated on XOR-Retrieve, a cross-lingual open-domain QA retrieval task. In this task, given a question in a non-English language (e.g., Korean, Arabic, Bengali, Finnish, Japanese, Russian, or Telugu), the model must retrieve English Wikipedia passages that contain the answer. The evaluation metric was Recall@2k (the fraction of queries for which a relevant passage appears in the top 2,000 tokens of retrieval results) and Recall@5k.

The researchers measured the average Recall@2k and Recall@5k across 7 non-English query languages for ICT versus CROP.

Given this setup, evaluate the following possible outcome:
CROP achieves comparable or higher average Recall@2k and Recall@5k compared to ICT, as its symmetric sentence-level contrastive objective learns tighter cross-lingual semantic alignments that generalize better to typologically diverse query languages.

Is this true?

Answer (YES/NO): NO